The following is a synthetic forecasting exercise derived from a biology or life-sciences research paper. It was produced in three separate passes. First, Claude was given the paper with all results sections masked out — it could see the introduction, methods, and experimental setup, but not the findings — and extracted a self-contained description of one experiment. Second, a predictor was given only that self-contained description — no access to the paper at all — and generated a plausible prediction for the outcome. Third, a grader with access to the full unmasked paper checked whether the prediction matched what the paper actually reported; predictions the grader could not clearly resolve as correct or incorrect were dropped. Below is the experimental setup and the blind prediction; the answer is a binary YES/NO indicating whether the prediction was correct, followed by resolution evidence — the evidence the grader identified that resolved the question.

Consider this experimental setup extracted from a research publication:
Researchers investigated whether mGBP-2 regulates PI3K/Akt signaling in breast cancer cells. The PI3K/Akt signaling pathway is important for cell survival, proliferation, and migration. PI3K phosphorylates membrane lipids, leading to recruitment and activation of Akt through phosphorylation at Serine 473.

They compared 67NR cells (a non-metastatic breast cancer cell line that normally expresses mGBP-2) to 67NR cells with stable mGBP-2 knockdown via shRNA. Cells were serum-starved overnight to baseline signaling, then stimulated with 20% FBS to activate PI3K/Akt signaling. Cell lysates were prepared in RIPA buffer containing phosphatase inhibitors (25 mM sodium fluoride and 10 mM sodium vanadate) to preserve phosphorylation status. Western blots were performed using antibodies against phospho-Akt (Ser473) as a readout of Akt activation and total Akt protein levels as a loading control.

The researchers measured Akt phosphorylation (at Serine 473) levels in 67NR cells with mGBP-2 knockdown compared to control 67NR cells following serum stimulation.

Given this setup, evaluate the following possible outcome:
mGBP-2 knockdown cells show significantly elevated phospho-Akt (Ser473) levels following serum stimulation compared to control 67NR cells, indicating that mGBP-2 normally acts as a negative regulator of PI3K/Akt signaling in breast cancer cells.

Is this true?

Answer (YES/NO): NO